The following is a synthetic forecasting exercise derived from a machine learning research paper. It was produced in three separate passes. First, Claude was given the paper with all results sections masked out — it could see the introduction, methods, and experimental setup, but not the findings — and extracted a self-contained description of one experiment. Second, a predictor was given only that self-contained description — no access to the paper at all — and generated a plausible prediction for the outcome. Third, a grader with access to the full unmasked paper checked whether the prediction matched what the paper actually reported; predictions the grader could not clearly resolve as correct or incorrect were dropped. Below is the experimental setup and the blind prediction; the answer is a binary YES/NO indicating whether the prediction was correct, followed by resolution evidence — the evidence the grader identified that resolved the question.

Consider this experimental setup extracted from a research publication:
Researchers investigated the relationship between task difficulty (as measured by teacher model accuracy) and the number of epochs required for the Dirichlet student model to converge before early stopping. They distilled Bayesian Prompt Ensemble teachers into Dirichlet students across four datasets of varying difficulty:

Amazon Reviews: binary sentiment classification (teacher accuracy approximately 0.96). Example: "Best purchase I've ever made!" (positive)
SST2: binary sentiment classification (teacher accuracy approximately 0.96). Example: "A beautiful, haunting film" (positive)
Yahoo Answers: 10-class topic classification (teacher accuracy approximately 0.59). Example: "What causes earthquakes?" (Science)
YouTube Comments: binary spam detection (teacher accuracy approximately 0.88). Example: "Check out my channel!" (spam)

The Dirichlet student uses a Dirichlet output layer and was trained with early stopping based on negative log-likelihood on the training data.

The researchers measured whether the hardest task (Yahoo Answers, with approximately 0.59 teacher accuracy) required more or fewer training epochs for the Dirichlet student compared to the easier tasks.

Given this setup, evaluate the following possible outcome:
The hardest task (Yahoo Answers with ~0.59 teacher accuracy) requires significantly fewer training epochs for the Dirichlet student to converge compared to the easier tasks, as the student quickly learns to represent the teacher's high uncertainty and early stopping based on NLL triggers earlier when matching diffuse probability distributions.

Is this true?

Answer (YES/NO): YES